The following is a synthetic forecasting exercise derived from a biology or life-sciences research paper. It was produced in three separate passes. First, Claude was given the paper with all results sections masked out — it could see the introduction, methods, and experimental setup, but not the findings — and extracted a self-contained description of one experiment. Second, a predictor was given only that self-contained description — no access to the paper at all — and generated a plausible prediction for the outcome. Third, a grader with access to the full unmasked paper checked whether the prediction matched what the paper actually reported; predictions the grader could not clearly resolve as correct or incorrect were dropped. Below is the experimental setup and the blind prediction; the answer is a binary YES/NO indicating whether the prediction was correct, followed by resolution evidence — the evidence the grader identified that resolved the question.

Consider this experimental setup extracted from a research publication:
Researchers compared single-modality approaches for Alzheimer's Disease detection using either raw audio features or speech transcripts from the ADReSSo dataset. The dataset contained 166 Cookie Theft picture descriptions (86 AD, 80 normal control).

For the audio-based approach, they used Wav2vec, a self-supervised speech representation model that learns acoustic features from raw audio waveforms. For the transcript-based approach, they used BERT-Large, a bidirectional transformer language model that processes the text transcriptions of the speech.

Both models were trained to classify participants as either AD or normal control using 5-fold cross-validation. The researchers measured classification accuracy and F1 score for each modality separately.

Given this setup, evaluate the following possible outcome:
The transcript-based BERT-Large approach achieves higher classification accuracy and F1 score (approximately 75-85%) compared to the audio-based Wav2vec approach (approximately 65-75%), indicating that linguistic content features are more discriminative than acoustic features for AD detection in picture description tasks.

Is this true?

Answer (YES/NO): NO